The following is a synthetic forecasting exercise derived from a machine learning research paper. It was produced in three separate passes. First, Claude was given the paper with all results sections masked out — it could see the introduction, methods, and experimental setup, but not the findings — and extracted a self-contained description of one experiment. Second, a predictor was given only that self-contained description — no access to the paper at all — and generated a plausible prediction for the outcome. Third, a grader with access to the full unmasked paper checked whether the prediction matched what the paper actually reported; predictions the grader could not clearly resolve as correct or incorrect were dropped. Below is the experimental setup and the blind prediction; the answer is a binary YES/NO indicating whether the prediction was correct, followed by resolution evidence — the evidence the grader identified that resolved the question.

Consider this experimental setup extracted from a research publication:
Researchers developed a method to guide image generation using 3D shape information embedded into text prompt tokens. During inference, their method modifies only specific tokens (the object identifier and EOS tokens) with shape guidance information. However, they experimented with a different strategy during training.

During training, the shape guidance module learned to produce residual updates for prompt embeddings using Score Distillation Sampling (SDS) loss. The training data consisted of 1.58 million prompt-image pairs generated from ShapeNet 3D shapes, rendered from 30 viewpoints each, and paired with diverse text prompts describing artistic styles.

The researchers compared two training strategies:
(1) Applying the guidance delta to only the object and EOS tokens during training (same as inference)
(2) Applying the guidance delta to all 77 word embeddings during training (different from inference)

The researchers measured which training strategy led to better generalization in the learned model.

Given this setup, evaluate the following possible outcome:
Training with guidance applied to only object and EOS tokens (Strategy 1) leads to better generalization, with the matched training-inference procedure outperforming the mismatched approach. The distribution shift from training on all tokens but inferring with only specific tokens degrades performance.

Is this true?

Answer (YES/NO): NO